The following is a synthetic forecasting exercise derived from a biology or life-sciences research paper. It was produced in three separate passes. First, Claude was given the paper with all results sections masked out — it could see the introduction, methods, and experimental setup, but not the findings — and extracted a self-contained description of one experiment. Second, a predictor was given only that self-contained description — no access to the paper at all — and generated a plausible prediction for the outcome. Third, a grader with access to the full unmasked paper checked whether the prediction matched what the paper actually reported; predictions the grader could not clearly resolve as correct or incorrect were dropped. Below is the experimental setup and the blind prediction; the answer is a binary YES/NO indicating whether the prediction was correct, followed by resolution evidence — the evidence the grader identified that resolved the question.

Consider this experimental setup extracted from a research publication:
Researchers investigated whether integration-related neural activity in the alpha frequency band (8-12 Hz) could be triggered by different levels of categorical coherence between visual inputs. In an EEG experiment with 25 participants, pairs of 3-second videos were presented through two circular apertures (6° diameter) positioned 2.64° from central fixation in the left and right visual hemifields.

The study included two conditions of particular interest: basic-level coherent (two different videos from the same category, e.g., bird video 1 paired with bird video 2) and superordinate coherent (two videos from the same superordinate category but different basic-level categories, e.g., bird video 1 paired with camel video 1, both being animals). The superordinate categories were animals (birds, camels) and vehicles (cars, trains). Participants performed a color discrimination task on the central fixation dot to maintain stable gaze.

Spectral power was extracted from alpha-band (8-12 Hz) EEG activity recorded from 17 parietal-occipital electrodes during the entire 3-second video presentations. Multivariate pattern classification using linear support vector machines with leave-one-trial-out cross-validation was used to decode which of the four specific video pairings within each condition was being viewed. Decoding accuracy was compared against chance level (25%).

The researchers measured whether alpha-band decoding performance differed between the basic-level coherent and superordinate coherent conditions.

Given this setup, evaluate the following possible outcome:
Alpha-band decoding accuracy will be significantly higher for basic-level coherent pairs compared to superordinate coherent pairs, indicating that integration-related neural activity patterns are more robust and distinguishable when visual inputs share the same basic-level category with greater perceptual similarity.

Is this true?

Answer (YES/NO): YES